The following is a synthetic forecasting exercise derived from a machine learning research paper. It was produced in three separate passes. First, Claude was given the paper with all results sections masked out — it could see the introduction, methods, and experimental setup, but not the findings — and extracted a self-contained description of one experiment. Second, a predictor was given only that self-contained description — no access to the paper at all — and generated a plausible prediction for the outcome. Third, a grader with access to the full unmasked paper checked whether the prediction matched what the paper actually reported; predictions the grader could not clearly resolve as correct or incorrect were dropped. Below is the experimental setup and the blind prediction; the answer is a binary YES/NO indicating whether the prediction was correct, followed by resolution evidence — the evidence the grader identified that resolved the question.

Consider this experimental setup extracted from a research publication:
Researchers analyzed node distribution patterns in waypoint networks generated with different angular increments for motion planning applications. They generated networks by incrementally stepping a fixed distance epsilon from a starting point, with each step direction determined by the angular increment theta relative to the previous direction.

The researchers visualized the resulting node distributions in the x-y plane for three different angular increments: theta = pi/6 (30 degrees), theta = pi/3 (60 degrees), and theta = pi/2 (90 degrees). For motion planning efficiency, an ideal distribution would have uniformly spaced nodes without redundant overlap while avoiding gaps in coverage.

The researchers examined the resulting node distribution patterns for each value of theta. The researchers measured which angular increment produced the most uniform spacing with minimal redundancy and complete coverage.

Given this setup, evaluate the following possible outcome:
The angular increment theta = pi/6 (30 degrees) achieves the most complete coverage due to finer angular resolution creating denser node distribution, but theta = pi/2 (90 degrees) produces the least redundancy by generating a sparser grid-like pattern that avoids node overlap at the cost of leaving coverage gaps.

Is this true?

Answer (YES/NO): NO